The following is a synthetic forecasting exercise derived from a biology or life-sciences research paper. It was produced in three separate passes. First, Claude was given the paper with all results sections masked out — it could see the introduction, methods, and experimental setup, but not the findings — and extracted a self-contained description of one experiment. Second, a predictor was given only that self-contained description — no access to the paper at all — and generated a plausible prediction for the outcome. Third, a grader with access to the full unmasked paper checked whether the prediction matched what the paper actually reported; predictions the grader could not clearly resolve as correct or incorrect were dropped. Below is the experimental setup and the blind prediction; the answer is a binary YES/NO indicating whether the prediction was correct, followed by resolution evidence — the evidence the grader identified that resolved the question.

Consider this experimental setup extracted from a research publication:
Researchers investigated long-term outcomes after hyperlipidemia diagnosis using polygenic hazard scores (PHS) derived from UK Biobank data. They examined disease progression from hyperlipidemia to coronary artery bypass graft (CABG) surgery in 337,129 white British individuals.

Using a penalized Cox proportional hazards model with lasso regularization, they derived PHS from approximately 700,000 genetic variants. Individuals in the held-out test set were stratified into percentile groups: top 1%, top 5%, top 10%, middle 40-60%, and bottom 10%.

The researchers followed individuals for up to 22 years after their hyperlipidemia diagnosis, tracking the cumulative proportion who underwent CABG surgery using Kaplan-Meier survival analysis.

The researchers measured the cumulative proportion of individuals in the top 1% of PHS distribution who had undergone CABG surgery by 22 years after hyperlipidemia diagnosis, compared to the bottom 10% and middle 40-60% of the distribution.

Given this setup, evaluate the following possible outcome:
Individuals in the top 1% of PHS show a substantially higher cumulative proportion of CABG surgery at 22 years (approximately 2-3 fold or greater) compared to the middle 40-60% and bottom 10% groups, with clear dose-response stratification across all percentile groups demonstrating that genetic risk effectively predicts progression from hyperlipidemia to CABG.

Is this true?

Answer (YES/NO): YES